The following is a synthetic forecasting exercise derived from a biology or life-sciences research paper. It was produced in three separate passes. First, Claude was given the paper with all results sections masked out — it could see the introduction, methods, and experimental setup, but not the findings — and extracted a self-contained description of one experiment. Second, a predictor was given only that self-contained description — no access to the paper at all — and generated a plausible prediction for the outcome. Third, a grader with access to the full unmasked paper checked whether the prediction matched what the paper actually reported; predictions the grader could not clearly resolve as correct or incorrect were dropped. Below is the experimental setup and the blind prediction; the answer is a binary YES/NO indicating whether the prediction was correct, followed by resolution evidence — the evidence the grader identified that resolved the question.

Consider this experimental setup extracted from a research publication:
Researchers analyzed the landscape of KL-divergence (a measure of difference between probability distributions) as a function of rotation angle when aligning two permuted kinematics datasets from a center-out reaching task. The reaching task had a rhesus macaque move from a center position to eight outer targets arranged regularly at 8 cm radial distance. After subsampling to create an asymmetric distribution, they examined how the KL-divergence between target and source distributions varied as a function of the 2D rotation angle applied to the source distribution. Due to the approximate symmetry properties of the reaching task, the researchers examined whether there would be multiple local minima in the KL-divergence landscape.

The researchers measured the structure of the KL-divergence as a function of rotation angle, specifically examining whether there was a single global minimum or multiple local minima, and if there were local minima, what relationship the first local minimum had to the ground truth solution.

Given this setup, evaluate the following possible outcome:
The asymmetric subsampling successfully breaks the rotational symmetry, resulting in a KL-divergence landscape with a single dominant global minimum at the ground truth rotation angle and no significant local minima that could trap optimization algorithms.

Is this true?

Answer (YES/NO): NO